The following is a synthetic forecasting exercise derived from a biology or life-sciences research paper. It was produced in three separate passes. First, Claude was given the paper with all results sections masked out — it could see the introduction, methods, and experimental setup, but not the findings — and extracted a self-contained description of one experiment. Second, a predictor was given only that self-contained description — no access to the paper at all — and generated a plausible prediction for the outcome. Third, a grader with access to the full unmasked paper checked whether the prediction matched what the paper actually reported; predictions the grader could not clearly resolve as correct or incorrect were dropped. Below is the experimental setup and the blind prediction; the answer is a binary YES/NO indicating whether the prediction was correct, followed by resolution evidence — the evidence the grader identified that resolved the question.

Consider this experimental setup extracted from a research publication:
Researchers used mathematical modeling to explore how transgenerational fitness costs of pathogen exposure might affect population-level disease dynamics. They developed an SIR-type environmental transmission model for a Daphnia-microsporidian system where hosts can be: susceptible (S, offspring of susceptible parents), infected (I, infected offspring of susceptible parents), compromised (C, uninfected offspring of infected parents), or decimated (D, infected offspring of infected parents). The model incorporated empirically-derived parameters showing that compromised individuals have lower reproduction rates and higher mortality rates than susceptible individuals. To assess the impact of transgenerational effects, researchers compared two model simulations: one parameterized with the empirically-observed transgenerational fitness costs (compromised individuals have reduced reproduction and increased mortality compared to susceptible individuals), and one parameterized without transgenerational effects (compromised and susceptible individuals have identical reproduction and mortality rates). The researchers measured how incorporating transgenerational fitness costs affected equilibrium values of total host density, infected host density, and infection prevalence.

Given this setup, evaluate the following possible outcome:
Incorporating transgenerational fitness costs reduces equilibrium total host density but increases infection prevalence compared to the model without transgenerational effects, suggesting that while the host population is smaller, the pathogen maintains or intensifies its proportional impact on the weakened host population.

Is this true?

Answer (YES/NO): NO